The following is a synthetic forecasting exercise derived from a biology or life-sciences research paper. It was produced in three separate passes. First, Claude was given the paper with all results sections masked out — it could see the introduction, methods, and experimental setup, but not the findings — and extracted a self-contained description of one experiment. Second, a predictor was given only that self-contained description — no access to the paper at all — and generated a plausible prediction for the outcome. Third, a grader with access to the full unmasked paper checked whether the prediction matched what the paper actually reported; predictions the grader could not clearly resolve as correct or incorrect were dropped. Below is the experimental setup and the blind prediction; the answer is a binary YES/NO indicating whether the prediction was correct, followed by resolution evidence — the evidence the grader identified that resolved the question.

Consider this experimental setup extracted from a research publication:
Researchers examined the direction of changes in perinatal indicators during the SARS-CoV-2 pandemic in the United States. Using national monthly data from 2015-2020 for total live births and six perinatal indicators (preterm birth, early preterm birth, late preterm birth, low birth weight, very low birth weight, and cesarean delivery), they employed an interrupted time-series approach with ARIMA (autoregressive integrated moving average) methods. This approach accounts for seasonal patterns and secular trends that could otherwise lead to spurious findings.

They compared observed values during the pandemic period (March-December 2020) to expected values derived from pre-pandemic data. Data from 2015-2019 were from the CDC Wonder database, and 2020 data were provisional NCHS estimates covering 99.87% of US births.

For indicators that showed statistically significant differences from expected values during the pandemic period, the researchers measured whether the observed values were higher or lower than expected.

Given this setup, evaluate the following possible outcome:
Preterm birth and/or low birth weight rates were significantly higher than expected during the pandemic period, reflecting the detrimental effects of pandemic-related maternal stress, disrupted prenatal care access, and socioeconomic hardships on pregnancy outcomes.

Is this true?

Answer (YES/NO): NO